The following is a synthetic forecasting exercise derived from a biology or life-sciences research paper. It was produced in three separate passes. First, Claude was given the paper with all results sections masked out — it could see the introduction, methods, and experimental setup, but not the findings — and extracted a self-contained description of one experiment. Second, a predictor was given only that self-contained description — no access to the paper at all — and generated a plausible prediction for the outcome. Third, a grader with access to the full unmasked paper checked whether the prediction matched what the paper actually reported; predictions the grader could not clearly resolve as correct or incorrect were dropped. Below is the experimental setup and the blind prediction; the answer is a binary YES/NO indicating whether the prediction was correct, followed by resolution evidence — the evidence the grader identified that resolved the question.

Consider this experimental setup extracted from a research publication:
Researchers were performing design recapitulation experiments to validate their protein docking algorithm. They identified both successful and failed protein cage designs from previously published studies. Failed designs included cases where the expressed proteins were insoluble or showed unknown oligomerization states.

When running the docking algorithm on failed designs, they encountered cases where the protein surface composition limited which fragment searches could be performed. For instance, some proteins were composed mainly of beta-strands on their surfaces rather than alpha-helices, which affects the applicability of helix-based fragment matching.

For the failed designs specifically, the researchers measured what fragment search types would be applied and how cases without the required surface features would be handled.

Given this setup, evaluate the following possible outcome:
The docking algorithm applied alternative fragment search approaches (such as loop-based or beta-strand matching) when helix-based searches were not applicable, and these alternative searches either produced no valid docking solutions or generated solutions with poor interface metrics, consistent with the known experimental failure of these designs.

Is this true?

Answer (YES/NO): NO